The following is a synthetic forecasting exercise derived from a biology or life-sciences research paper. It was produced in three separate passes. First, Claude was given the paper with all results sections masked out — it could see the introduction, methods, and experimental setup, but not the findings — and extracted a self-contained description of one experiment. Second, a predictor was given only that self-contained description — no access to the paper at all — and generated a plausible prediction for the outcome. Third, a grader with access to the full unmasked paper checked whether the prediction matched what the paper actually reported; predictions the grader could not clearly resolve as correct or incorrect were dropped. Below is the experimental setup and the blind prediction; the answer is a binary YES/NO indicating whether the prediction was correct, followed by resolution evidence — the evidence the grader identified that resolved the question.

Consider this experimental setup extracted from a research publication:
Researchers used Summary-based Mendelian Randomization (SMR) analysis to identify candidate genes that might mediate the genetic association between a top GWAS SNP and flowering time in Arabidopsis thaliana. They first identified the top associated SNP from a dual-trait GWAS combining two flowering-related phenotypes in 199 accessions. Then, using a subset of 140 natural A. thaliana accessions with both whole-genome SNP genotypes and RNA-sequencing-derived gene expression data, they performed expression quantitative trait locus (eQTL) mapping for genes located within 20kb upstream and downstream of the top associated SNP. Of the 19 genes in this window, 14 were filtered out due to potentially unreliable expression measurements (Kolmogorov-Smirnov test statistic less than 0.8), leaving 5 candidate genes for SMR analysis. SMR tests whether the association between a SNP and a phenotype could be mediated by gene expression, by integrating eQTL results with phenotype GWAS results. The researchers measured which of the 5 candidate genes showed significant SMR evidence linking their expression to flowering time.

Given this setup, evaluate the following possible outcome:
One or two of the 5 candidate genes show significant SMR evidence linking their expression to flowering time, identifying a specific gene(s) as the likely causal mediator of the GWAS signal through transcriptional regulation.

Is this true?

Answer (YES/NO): YES